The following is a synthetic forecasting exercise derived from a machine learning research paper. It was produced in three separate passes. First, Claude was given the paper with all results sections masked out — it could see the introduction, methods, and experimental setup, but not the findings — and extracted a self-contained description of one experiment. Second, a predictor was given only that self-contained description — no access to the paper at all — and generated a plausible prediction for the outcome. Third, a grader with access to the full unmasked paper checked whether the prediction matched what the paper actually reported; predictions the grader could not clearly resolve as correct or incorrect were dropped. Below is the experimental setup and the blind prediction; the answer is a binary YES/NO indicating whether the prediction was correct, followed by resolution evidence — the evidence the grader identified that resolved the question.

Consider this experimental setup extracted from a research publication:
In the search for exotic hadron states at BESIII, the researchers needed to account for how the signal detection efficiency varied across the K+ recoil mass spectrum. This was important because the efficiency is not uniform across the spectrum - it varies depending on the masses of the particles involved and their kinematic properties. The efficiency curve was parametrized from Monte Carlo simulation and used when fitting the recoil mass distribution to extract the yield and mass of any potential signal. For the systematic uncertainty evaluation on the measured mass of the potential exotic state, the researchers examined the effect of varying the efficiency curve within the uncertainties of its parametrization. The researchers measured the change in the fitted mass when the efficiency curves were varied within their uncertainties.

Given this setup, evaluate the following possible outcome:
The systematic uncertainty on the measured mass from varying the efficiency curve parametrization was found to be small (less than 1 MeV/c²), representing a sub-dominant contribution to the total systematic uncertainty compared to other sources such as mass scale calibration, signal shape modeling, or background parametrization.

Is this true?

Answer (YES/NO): YES